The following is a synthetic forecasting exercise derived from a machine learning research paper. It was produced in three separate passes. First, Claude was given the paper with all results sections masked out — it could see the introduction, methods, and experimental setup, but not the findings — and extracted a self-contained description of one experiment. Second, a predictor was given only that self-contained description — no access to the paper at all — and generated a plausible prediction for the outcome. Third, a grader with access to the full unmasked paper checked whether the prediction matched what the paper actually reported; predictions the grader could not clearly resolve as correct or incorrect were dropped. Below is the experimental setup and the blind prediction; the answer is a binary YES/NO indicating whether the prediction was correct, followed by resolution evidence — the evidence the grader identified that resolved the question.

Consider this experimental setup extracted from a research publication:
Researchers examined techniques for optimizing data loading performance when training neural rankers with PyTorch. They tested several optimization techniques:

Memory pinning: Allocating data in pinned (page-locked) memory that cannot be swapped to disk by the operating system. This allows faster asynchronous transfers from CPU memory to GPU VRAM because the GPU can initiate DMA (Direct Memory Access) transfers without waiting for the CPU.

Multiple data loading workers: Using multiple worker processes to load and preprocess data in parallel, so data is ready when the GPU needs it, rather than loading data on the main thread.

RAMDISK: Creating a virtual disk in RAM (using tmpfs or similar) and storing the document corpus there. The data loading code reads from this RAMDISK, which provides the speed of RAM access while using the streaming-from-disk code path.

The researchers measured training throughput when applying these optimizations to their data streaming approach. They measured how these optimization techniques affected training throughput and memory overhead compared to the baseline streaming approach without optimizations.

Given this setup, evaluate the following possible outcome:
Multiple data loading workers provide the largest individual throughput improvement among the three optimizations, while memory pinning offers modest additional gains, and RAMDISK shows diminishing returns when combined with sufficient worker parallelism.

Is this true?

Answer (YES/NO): NO